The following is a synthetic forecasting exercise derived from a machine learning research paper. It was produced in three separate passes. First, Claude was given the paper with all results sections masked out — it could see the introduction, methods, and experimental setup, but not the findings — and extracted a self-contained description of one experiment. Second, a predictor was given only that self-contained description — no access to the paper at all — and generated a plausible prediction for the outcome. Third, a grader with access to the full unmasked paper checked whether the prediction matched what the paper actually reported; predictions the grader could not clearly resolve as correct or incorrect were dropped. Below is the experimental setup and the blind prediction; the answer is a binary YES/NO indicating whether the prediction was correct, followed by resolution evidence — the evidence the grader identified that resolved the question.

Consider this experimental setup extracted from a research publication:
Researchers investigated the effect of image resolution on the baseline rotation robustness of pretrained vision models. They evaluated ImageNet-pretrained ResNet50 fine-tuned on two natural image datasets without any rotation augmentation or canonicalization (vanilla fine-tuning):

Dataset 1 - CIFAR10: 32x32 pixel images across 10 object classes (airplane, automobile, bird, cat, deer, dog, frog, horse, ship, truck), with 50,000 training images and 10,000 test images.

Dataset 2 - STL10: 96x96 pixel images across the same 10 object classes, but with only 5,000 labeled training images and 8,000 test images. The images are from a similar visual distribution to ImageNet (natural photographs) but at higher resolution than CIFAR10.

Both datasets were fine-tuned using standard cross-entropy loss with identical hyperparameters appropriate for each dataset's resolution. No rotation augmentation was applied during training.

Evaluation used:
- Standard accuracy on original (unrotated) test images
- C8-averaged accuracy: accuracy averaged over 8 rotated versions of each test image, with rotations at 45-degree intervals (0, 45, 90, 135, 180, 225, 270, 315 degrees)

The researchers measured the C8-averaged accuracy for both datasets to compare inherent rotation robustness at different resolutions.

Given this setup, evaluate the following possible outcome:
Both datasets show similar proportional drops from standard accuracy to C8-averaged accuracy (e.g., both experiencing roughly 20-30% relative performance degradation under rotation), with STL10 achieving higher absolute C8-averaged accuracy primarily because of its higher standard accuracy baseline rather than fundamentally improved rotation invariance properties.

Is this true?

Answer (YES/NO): NO